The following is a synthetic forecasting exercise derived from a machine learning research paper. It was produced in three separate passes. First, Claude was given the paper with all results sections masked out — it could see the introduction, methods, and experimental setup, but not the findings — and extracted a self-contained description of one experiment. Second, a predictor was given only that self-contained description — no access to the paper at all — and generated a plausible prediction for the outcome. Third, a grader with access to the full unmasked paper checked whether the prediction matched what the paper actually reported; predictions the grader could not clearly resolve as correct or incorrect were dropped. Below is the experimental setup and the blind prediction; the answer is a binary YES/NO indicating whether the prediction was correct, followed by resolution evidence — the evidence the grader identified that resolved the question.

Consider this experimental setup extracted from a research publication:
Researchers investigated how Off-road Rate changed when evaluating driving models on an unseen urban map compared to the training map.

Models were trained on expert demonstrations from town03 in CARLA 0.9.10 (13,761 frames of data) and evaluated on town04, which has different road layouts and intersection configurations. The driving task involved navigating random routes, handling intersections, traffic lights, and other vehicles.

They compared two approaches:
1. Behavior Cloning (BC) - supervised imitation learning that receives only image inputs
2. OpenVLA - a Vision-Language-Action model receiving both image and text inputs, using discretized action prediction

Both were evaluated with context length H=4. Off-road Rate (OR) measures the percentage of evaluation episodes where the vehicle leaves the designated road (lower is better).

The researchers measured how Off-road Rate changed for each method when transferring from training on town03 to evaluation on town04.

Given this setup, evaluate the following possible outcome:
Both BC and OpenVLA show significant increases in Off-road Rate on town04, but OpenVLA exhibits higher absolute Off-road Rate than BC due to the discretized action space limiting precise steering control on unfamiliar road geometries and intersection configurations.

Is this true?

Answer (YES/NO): NO